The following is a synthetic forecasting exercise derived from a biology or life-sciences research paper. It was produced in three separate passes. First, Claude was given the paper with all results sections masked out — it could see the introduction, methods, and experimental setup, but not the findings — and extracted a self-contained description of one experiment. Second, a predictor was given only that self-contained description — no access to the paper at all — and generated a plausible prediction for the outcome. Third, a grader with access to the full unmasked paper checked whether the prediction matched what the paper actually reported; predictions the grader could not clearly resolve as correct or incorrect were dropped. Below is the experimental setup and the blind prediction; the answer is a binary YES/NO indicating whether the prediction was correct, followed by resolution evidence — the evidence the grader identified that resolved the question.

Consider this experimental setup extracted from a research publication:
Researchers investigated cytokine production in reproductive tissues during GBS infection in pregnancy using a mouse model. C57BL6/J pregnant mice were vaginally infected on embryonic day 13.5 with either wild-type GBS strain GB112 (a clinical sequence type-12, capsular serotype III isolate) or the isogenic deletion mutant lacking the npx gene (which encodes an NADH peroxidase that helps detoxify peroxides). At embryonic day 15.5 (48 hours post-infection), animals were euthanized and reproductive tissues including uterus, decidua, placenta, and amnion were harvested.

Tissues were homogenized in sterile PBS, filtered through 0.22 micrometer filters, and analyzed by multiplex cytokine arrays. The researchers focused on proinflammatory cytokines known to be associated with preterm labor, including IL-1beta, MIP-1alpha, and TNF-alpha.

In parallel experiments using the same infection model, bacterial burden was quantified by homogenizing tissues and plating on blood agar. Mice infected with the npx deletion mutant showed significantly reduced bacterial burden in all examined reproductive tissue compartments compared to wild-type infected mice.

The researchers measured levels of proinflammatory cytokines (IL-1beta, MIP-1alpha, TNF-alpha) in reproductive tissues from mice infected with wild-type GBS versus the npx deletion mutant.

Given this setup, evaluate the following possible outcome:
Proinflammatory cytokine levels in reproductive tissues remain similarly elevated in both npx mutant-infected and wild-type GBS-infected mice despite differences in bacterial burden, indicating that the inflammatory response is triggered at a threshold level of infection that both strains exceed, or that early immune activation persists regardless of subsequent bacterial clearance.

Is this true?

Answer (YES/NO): NO